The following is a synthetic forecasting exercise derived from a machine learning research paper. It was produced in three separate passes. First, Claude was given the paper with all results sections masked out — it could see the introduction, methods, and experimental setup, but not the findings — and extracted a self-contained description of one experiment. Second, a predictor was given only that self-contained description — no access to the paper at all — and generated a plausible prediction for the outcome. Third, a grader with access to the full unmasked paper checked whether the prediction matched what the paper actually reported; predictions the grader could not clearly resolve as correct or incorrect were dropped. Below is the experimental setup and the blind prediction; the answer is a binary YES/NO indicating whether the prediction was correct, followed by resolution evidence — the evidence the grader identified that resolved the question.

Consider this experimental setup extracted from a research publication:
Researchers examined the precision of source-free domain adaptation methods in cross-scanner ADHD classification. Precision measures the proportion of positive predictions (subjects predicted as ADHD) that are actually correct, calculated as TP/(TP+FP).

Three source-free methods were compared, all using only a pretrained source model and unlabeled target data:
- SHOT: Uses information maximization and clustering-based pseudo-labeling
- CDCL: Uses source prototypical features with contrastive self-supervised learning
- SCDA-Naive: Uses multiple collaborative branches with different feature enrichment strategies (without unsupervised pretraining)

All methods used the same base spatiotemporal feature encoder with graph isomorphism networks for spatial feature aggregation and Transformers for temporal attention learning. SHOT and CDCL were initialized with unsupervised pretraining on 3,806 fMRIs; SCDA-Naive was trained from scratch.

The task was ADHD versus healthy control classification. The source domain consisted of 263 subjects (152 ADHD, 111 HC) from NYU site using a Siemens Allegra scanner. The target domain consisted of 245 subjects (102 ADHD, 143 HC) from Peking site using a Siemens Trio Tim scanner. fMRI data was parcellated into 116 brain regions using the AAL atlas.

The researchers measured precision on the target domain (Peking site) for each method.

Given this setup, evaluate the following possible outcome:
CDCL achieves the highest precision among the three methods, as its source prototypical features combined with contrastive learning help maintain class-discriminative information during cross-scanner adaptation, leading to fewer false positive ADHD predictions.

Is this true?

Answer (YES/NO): NO